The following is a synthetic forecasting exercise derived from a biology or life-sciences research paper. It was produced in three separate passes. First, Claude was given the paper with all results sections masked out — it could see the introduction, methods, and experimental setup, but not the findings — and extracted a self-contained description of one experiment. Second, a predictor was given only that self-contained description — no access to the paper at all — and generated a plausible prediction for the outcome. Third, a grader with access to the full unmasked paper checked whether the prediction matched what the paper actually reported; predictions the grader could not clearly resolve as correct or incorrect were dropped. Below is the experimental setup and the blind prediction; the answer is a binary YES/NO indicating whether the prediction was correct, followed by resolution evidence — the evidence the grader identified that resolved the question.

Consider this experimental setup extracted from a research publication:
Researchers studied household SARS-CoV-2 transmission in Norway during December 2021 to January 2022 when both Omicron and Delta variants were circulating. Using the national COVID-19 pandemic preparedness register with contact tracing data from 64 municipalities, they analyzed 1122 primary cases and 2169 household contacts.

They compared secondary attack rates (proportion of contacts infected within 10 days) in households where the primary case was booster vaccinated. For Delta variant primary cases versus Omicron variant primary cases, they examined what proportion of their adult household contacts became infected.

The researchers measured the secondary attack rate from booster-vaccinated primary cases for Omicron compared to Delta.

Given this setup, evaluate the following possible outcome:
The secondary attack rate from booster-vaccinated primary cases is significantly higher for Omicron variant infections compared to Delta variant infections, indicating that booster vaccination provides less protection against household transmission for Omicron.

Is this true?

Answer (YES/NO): YES